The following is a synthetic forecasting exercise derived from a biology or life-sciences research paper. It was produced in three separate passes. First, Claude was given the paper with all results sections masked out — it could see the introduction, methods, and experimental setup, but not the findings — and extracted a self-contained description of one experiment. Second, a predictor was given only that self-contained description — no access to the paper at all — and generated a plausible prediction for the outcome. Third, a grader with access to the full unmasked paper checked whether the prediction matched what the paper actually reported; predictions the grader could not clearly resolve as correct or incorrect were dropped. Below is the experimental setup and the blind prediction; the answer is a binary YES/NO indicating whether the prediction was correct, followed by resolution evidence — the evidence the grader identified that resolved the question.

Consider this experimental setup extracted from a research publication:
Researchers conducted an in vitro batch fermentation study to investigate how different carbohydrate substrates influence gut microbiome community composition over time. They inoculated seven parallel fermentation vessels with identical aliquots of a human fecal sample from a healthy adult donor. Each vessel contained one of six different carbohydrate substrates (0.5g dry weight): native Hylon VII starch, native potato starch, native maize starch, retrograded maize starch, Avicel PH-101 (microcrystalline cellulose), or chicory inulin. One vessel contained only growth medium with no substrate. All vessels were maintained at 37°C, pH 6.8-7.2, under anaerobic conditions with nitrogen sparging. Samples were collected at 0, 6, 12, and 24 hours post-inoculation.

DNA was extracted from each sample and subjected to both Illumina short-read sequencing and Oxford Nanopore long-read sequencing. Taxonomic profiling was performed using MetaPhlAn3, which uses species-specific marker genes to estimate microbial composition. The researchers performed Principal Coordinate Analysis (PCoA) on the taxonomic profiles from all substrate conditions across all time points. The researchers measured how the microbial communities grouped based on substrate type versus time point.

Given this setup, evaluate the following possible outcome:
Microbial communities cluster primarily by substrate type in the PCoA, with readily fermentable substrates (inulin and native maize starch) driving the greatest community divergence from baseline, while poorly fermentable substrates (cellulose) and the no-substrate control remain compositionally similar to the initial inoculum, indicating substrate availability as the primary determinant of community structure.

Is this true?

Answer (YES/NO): NO